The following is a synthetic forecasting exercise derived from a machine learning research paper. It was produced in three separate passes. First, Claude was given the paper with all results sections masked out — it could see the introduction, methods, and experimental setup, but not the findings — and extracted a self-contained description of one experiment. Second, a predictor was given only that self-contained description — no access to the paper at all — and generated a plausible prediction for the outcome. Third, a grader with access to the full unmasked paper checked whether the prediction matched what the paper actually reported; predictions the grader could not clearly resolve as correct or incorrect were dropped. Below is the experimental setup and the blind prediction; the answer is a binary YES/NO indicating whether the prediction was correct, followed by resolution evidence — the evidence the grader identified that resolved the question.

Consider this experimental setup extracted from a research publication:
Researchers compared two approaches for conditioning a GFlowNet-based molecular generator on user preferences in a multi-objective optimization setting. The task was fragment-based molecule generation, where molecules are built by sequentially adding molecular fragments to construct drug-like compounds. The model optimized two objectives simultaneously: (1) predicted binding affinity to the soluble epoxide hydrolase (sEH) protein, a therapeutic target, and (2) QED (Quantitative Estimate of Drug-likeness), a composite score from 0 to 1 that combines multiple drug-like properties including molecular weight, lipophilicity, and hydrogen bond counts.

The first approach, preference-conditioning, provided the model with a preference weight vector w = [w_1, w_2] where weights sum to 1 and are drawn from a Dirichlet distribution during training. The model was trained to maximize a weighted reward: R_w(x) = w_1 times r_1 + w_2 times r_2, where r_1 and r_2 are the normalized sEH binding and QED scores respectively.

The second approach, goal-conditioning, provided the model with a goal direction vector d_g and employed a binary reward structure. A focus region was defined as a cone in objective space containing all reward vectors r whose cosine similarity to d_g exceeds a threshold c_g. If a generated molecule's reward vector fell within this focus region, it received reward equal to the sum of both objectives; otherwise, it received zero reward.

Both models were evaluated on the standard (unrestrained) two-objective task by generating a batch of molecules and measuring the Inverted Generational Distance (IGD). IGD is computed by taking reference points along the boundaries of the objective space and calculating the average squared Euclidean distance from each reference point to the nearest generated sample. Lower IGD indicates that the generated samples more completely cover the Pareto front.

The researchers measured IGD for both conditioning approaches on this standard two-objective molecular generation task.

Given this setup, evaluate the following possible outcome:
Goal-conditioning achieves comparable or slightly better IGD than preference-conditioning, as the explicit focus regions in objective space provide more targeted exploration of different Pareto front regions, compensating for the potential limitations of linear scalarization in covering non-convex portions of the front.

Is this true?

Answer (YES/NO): NO